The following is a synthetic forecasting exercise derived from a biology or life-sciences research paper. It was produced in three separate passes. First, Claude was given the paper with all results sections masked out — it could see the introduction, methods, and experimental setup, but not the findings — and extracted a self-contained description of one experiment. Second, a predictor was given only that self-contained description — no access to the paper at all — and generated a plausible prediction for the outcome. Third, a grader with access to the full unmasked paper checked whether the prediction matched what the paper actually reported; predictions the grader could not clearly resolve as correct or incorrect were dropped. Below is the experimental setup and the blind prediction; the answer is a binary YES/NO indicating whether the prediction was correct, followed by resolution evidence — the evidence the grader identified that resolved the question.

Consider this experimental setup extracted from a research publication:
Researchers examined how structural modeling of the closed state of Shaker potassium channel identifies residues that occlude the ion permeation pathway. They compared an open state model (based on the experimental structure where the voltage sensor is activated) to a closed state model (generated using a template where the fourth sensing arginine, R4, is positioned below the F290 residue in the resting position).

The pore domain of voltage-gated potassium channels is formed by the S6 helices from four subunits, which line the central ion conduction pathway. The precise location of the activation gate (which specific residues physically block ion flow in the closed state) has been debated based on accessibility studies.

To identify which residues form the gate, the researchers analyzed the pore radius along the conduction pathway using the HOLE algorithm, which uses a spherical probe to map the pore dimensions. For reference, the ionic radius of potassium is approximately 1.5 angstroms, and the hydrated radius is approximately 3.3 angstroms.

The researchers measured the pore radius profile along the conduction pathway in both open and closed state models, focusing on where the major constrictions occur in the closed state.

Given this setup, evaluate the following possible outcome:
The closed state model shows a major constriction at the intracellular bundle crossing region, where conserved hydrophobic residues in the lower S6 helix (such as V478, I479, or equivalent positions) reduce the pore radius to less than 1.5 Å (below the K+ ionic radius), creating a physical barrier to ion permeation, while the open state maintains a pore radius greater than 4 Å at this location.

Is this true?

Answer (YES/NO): NO